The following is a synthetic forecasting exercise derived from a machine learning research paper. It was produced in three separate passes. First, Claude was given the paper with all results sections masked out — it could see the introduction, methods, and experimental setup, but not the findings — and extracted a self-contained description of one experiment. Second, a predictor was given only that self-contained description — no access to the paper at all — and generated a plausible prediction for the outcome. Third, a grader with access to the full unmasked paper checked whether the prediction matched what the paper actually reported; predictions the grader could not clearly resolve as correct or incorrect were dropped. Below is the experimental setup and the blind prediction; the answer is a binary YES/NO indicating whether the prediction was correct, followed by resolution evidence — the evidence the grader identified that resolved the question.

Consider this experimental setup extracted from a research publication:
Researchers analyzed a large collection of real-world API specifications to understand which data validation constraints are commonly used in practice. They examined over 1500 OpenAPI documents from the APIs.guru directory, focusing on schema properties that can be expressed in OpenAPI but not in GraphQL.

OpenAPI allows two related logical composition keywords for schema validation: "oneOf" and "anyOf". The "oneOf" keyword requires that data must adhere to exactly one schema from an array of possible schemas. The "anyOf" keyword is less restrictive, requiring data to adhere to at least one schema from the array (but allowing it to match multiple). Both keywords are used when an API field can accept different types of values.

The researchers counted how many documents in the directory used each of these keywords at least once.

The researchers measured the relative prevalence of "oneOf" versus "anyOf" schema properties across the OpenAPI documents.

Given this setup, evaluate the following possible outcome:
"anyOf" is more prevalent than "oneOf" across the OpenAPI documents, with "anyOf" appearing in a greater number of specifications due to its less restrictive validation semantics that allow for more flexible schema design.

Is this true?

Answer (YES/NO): NO